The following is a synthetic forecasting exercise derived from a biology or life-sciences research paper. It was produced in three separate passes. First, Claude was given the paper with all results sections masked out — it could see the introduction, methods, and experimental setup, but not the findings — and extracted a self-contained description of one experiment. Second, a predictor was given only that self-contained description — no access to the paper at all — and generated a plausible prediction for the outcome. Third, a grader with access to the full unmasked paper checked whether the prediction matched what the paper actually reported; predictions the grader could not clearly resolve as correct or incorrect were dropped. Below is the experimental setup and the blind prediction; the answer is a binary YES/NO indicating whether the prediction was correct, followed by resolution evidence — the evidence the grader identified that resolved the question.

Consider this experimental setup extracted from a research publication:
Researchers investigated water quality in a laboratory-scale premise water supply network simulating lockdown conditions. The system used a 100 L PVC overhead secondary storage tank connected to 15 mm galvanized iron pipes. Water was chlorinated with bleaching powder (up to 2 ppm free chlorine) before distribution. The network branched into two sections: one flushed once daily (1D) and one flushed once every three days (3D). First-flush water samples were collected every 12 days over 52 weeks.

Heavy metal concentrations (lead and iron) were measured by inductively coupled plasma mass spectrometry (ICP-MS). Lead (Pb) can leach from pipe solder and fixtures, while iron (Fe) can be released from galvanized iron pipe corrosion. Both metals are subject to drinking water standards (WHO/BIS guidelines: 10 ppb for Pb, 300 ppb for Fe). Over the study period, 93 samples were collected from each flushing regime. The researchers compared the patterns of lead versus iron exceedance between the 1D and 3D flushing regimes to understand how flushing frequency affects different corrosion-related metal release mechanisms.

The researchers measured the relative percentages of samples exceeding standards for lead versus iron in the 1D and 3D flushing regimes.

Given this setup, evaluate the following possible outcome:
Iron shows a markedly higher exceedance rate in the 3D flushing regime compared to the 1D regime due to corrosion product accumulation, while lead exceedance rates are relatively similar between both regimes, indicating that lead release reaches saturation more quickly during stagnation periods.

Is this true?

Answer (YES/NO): NO